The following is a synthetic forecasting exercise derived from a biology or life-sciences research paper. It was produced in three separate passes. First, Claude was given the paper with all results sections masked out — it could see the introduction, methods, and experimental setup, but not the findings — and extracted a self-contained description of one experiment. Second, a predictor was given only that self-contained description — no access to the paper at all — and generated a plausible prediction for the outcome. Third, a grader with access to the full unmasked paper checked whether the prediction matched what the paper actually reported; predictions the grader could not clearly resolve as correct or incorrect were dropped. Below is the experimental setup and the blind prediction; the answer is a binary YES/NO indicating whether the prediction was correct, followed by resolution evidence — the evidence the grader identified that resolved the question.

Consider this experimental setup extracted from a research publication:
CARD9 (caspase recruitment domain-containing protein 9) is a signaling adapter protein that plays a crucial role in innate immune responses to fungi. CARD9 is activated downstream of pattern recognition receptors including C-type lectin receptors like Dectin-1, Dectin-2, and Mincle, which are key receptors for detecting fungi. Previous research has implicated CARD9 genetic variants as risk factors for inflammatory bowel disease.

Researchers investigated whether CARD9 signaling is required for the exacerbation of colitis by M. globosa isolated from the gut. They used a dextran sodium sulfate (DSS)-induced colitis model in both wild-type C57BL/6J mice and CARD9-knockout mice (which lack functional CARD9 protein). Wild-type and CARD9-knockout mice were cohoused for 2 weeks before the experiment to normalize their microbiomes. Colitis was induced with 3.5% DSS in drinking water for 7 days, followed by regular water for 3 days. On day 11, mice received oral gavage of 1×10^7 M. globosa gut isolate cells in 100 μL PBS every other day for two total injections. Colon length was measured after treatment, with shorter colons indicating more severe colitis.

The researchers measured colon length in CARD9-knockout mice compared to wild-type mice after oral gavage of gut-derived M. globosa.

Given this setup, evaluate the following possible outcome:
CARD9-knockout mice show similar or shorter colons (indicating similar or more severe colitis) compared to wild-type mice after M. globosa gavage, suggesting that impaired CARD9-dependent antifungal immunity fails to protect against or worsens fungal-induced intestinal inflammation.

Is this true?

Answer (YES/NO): NO